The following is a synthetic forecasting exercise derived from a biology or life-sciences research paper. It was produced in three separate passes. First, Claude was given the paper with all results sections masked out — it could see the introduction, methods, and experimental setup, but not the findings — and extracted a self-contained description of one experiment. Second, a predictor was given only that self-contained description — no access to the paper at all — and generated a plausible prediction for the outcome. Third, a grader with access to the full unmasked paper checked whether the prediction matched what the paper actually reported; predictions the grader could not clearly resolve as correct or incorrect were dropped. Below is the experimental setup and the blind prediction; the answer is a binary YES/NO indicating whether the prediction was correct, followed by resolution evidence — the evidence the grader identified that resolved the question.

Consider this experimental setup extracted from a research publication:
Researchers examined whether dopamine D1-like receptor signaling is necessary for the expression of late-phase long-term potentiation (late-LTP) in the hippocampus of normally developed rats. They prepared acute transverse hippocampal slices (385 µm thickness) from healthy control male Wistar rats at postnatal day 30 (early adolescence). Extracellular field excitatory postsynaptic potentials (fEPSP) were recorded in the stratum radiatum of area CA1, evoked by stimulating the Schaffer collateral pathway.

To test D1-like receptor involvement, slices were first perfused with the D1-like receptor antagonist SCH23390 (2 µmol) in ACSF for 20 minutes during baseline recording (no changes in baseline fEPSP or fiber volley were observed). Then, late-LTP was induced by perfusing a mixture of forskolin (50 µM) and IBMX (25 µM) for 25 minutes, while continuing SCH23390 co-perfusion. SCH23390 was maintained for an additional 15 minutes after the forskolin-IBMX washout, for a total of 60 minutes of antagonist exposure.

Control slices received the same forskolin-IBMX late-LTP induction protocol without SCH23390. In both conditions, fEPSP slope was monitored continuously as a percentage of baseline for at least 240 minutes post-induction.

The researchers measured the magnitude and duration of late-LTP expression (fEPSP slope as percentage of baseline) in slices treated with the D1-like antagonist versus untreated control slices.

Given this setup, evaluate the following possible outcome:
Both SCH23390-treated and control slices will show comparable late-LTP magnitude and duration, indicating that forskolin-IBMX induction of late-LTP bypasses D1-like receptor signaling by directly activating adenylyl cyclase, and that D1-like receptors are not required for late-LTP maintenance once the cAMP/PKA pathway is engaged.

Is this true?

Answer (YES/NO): NO